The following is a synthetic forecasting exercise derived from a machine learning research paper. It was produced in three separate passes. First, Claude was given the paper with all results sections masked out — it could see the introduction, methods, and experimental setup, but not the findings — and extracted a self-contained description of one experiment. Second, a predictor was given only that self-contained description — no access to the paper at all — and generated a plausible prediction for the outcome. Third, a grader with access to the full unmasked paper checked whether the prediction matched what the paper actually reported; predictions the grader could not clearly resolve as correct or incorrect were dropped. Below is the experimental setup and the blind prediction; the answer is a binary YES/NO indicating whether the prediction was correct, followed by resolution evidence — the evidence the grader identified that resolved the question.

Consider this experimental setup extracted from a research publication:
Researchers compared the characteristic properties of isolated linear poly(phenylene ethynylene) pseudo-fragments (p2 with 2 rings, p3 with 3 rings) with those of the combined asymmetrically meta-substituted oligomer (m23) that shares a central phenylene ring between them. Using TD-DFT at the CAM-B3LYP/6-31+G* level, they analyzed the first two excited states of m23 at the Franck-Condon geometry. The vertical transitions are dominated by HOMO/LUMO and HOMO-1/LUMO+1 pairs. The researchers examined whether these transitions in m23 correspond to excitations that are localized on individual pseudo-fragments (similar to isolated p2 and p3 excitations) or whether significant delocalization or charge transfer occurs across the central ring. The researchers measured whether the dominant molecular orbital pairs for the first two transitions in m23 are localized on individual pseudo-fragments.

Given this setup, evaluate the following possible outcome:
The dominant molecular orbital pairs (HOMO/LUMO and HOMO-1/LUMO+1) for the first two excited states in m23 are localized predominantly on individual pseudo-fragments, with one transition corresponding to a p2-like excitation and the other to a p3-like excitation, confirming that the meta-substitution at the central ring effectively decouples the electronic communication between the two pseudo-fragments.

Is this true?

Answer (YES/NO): YES